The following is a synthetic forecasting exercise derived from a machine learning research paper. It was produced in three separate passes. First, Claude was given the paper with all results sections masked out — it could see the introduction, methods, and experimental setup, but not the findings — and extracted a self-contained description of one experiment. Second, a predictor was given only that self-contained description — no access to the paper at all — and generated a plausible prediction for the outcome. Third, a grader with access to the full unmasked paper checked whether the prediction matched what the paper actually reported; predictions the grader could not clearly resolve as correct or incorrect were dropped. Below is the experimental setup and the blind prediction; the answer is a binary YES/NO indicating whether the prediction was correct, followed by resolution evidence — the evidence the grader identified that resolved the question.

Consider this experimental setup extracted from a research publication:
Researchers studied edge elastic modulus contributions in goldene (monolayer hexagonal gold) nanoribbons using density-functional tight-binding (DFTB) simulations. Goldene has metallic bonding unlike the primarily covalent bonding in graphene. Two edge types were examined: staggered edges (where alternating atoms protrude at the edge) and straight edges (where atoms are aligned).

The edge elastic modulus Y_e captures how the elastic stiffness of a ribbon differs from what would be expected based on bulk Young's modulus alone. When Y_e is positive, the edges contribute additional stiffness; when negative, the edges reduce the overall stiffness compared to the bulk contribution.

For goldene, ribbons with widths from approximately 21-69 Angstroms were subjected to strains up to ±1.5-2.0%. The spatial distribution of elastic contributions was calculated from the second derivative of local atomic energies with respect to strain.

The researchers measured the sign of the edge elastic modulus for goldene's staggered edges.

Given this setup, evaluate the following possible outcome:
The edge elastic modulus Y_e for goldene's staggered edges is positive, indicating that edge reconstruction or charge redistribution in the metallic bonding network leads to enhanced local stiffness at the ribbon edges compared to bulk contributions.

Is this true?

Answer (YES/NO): NO